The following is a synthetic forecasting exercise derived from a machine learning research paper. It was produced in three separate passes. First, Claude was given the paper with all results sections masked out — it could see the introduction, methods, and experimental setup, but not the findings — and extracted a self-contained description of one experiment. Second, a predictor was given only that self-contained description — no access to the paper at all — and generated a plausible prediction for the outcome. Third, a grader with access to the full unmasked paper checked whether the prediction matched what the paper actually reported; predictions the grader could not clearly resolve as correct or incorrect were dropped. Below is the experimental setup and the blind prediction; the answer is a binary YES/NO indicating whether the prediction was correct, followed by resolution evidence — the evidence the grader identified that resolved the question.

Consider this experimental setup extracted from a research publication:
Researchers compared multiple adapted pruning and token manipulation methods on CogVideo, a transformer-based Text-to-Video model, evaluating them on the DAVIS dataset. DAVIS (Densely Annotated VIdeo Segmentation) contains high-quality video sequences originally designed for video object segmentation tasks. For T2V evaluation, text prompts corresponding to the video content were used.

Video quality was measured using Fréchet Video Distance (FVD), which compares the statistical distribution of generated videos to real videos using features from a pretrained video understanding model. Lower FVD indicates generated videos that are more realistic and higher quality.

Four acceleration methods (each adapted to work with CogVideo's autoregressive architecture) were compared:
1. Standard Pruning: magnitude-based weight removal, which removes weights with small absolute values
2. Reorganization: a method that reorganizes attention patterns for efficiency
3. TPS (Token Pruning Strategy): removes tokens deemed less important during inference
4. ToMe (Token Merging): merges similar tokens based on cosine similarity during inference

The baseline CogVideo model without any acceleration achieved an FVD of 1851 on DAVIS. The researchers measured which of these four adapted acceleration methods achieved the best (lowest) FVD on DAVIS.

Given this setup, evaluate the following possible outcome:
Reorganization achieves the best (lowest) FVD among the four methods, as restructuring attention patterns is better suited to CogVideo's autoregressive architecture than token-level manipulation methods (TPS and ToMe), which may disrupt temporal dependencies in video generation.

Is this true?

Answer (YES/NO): NO